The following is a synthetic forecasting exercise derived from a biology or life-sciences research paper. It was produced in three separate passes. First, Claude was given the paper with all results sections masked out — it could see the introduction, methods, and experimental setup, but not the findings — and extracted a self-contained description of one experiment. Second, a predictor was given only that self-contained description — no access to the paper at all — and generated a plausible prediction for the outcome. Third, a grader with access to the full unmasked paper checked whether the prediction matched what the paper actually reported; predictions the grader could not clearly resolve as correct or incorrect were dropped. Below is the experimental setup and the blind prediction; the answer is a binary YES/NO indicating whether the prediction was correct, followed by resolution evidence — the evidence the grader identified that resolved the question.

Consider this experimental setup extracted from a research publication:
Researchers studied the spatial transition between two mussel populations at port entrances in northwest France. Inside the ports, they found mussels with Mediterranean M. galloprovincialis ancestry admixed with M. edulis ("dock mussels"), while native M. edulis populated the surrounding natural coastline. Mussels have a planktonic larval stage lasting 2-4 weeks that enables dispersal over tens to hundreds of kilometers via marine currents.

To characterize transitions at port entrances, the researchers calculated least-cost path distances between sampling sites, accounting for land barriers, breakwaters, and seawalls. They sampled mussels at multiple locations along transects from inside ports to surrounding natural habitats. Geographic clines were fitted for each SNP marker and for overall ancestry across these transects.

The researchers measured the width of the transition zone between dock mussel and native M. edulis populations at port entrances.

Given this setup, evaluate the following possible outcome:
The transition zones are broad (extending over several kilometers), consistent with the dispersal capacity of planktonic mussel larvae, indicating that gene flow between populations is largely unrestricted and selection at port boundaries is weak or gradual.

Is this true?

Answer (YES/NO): NO